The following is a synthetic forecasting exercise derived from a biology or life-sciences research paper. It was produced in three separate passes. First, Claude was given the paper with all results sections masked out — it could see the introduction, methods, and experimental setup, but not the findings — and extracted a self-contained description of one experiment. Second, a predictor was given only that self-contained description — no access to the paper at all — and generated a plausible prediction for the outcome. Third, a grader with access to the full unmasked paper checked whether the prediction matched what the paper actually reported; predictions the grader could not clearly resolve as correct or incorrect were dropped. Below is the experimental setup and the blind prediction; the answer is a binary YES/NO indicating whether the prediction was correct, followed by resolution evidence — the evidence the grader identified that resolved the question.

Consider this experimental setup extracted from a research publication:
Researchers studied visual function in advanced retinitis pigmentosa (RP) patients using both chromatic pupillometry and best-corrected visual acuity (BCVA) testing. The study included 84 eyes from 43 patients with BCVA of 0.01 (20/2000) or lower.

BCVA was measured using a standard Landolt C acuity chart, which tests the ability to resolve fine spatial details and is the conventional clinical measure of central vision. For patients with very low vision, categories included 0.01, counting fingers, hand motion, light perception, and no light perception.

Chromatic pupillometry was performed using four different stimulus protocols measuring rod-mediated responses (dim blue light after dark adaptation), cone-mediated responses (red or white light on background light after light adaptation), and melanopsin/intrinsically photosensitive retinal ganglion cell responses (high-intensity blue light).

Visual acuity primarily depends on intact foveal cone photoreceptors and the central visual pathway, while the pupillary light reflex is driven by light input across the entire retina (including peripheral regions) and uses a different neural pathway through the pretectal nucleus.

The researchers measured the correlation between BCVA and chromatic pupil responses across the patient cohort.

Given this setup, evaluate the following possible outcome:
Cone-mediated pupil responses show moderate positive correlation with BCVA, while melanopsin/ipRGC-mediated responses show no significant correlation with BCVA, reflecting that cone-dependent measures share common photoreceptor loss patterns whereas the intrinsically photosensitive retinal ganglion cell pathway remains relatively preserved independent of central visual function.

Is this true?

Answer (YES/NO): NO